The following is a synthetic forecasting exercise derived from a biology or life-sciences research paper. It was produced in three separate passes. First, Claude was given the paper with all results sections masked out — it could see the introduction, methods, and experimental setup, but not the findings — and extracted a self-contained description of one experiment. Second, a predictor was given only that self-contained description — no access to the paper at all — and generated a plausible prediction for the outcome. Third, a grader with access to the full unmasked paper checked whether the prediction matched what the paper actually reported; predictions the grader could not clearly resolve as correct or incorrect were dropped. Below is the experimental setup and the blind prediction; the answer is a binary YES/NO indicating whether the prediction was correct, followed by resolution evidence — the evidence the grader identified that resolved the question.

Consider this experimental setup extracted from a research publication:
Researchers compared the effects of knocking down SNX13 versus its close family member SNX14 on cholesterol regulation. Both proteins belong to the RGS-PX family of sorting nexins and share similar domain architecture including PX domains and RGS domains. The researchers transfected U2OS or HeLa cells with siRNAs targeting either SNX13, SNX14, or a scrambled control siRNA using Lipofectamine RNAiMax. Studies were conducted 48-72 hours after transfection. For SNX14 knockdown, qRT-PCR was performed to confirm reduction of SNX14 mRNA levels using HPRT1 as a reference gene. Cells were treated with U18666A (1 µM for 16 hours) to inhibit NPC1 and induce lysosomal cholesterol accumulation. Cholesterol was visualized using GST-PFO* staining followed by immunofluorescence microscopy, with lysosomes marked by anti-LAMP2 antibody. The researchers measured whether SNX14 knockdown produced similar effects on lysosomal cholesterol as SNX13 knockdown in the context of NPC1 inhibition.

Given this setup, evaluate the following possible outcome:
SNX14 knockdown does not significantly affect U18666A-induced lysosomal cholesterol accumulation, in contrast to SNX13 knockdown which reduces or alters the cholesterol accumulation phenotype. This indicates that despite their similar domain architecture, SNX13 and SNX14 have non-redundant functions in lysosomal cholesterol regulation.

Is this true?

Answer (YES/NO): YES